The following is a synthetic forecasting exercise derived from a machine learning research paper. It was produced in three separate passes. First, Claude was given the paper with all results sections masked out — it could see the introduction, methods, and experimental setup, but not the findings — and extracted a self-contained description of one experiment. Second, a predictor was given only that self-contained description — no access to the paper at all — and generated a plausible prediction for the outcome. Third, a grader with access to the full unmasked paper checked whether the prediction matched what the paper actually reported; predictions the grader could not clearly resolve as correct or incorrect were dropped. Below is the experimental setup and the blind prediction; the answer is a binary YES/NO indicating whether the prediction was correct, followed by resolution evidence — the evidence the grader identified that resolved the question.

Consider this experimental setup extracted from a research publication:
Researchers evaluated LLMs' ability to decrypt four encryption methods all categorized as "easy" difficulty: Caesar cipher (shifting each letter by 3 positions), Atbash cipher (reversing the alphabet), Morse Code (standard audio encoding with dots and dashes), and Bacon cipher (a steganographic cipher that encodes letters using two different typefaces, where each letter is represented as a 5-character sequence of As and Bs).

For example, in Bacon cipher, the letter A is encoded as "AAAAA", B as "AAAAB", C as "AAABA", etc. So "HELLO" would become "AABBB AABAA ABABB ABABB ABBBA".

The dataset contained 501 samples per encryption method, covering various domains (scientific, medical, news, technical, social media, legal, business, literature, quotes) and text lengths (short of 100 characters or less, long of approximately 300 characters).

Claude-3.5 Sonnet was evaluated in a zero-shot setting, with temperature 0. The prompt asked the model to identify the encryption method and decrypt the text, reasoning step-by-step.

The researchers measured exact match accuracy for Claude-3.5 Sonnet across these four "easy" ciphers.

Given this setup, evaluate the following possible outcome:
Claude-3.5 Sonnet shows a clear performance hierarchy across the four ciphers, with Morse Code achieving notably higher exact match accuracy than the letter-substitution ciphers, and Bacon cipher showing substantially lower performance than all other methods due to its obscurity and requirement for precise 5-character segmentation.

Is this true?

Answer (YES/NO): NO